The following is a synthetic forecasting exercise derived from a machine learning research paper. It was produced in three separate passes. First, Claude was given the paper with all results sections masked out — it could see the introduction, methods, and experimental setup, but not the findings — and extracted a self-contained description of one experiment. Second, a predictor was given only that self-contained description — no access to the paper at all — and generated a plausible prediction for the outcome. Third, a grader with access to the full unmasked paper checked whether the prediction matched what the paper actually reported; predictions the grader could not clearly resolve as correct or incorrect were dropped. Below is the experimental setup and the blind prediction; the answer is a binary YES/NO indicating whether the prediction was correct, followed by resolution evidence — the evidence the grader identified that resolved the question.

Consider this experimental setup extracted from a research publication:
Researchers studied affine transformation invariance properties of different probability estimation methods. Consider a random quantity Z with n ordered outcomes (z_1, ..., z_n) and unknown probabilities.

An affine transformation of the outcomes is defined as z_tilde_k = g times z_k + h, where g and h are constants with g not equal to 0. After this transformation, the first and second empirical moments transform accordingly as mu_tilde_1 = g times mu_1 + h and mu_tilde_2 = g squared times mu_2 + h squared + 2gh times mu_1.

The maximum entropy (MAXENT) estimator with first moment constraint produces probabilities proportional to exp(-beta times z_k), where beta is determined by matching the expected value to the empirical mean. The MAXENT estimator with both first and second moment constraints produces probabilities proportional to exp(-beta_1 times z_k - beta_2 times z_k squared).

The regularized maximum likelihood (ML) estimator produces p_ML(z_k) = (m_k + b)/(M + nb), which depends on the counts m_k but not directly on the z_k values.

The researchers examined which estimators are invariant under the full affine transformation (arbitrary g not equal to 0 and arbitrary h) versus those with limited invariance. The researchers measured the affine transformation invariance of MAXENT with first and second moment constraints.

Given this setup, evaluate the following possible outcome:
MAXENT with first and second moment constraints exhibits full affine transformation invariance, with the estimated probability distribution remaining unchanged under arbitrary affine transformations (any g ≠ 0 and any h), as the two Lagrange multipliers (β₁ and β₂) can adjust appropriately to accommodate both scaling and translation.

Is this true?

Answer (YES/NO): YES